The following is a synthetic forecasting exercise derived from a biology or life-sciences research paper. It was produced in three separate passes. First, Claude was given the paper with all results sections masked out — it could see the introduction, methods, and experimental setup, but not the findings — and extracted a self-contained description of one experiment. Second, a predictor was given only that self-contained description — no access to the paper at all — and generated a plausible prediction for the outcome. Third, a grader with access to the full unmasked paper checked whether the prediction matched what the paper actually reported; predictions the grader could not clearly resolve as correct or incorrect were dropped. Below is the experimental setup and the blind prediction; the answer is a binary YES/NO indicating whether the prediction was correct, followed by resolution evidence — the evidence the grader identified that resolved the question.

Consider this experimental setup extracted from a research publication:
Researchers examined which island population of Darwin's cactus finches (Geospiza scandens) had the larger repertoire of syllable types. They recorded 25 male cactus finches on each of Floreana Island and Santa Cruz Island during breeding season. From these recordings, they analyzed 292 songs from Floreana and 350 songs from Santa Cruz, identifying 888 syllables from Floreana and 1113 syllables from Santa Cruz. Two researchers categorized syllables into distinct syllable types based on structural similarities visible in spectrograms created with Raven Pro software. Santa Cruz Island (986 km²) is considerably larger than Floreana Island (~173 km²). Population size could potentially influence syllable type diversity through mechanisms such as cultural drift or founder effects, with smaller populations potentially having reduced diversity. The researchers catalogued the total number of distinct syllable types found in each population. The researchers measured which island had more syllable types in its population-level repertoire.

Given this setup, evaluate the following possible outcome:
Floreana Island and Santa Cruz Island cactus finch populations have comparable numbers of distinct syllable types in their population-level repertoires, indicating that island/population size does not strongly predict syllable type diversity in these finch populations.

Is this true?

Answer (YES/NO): YES